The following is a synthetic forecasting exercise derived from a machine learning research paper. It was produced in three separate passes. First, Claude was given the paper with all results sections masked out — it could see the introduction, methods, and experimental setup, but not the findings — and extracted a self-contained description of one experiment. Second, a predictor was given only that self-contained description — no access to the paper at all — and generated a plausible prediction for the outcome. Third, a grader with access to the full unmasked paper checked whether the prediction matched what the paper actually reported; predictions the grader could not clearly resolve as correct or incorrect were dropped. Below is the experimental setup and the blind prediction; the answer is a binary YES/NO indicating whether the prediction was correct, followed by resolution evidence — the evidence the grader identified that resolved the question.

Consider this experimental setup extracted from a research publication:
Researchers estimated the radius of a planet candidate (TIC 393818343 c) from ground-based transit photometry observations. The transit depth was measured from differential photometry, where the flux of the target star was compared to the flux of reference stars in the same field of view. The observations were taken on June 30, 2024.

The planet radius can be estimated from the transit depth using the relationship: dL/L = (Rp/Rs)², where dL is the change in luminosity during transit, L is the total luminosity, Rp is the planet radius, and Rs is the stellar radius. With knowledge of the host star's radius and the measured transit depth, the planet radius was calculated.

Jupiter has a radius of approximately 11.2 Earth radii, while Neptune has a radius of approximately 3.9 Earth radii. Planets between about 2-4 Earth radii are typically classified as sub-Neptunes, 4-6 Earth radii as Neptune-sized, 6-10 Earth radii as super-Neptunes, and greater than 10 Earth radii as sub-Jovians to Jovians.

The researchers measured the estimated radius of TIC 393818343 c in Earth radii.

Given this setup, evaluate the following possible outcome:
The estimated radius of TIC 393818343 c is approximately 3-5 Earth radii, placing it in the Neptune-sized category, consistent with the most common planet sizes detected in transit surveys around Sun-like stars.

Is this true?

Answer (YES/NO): NO